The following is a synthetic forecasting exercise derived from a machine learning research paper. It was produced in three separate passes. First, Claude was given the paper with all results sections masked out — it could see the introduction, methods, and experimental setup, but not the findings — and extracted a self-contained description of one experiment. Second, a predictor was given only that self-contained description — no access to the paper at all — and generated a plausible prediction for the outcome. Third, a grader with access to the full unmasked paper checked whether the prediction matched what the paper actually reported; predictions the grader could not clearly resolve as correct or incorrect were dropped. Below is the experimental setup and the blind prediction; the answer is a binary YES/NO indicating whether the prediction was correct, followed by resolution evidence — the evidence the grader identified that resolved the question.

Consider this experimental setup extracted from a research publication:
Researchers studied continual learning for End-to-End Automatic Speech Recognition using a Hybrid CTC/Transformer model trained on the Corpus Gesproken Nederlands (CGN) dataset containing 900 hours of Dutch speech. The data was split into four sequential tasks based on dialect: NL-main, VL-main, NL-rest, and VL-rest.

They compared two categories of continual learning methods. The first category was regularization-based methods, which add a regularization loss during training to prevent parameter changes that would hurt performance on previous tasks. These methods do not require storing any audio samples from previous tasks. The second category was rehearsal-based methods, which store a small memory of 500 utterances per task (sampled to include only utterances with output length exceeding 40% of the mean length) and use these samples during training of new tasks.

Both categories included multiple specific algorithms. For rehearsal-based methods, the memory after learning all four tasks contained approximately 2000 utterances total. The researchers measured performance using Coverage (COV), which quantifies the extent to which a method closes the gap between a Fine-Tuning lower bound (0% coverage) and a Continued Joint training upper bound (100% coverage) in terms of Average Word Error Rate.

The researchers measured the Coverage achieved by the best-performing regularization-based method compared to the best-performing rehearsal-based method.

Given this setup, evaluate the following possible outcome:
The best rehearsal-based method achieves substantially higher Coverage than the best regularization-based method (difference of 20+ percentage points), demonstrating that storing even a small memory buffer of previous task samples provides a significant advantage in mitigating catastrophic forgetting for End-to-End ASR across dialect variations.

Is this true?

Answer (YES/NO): YES